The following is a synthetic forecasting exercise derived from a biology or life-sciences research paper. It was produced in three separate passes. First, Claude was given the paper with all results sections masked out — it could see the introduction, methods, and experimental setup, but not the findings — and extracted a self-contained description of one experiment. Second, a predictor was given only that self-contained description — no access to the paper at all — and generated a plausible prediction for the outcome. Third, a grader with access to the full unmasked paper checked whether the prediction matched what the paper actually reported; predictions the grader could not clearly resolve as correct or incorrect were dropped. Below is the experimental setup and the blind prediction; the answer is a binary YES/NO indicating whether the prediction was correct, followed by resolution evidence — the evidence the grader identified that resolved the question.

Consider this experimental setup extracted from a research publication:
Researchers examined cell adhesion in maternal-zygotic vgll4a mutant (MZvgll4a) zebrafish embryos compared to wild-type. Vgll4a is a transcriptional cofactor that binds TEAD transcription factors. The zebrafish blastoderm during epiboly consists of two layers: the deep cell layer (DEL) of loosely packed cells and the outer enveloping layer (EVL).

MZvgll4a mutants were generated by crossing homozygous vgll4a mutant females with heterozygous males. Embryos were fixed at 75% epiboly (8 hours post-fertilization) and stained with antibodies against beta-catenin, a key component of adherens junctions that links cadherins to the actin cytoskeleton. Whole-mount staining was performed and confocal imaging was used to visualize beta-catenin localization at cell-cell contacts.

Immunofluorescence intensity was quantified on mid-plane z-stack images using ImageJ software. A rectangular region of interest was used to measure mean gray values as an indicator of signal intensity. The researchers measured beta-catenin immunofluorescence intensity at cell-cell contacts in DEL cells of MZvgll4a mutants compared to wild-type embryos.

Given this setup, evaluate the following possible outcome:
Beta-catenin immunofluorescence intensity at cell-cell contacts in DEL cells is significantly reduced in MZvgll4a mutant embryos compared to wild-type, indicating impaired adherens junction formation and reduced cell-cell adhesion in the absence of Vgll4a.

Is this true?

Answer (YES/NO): YES